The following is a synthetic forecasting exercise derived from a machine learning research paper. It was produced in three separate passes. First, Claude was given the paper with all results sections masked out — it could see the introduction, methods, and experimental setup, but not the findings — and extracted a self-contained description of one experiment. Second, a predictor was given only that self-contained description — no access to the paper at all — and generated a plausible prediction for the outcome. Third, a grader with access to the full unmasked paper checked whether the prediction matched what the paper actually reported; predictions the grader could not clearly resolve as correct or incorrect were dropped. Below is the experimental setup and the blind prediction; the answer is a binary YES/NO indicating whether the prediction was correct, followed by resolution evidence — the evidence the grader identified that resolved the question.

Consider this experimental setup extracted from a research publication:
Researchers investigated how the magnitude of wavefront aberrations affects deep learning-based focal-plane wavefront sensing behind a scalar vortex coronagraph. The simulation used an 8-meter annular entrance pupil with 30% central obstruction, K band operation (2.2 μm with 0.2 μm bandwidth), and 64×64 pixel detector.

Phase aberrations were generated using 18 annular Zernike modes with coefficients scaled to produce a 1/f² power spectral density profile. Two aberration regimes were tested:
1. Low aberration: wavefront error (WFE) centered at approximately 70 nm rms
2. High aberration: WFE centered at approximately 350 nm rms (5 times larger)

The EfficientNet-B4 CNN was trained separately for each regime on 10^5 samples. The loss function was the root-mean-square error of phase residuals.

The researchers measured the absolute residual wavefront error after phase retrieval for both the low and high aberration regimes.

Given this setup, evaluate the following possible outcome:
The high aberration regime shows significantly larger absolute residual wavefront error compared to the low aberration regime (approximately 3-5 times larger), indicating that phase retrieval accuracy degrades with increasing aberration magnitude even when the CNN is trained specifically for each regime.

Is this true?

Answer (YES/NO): NO